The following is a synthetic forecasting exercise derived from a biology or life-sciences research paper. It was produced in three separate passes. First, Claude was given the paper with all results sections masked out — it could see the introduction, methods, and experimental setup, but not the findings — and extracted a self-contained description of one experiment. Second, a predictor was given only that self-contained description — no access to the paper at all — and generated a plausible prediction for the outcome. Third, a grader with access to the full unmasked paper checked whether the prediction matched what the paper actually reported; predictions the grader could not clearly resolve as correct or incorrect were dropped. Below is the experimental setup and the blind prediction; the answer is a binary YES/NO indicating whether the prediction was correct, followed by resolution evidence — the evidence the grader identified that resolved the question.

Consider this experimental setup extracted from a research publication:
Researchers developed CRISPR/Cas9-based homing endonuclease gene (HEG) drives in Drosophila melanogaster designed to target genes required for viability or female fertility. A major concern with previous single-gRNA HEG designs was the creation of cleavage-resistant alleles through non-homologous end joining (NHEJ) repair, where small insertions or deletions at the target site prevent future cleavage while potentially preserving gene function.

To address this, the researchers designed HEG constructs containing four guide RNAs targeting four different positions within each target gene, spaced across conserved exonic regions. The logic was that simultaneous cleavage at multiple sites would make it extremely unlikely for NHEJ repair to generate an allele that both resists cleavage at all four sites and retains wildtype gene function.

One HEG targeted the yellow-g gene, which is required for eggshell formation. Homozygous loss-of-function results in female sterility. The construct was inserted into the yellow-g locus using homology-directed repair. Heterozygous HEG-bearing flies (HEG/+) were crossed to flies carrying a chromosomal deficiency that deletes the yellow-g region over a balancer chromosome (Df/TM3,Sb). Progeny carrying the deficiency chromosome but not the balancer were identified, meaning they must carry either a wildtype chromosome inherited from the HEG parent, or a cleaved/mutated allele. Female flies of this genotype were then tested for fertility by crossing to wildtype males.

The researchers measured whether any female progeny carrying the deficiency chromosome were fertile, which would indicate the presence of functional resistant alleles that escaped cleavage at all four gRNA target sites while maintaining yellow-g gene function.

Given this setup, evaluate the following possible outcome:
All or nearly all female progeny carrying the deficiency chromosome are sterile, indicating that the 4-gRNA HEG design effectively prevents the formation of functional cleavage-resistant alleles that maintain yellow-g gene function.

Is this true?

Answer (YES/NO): YES